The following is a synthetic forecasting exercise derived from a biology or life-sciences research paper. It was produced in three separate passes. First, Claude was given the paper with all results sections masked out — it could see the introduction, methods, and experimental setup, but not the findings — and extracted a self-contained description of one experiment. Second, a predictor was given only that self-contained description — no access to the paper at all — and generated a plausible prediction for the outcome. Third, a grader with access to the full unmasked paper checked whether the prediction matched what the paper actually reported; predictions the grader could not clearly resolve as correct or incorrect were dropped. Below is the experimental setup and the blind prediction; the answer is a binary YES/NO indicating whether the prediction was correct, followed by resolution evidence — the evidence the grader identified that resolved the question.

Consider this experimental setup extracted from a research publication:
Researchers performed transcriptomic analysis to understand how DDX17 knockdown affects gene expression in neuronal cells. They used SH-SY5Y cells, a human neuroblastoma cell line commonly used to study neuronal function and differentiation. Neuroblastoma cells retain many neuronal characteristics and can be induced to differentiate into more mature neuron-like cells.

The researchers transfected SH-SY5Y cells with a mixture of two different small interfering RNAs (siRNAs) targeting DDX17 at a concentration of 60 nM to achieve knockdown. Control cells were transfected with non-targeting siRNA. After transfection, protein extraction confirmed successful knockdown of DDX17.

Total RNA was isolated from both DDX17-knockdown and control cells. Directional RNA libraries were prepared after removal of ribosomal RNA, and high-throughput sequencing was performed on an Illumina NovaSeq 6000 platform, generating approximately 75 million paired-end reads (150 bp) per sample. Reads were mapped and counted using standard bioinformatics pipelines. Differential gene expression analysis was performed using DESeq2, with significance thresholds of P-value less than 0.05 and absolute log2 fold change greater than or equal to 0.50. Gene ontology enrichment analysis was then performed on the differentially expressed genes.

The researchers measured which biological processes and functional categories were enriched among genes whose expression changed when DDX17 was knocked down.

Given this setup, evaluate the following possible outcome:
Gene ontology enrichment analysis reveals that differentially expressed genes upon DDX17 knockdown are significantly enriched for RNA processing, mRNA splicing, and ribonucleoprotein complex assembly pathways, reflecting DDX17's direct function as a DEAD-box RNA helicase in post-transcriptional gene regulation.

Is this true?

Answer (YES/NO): NO